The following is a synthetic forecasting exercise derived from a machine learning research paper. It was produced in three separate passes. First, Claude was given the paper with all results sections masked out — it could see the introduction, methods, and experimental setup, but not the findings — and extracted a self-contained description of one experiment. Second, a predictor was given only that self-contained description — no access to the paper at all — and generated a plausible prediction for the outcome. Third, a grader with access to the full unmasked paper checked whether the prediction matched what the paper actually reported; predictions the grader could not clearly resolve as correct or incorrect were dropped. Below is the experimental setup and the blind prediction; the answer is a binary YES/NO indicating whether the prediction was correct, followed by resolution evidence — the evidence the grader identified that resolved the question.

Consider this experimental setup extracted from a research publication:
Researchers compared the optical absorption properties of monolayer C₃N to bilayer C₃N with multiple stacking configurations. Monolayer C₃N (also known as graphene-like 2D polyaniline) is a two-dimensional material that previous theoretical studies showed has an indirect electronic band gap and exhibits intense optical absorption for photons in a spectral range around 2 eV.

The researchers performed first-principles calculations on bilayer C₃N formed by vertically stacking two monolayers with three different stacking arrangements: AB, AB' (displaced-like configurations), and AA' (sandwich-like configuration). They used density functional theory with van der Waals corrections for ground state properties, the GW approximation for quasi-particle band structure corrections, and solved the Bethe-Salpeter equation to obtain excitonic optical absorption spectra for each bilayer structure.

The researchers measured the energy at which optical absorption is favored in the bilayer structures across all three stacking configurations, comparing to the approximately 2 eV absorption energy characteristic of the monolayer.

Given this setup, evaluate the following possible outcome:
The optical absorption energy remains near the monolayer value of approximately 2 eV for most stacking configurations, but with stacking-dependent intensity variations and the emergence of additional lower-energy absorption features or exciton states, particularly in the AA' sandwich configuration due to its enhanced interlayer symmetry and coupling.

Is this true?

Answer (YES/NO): NO